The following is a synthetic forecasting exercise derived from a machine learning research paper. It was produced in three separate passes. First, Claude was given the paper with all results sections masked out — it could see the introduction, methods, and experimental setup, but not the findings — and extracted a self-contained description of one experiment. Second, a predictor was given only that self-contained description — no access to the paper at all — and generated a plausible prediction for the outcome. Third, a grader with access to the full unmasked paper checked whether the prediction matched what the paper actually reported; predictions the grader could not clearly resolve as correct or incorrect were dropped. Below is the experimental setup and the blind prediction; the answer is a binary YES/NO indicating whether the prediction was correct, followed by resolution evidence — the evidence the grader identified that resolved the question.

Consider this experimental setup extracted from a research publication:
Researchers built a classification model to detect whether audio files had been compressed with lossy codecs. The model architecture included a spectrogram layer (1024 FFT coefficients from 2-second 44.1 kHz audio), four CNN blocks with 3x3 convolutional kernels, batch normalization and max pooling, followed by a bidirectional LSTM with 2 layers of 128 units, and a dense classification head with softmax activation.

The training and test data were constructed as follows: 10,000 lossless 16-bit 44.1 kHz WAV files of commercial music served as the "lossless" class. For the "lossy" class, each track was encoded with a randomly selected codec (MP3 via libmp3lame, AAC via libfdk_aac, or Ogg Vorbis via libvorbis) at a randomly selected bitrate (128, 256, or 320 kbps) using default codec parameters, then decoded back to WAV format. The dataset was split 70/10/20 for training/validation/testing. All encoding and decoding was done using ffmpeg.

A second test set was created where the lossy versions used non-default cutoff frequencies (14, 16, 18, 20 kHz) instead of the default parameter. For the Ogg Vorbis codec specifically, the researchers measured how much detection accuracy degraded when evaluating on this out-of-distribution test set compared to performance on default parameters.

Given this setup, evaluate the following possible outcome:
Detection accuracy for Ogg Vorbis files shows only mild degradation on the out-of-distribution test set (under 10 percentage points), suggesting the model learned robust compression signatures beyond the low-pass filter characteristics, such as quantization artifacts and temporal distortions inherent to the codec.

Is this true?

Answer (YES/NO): NO